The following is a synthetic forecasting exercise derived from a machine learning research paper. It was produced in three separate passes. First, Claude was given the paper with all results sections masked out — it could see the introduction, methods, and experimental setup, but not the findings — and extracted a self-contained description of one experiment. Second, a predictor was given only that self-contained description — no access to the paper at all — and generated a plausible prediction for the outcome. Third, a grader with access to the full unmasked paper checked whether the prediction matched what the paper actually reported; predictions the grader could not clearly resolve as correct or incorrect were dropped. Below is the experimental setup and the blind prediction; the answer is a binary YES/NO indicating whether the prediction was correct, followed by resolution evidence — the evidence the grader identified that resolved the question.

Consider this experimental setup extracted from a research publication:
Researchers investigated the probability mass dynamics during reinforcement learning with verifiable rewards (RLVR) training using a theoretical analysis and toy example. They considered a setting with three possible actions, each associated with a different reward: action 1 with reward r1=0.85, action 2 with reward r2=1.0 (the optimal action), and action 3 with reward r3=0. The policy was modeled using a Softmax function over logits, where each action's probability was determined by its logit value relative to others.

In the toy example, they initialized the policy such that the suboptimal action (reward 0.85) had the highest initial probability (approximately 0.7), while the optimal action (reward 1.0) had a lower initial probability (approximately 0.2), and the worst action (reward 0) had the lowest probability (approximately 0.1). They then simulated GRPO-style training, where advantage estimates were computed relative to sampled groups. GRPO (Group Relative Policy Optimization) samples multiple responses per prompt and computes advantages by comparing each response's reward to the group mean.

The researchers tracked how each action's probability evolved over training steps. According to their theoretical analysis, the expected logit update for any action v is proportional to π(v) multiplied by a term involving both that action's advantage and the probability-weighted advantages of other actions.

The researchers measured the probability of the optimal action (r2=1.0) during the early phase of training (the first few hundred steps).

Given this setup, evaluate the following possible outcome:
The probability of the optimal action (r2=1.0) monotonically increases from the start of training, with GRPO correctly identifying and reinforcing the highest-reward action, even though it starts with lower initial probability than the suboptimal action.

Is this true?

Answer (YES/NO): NO